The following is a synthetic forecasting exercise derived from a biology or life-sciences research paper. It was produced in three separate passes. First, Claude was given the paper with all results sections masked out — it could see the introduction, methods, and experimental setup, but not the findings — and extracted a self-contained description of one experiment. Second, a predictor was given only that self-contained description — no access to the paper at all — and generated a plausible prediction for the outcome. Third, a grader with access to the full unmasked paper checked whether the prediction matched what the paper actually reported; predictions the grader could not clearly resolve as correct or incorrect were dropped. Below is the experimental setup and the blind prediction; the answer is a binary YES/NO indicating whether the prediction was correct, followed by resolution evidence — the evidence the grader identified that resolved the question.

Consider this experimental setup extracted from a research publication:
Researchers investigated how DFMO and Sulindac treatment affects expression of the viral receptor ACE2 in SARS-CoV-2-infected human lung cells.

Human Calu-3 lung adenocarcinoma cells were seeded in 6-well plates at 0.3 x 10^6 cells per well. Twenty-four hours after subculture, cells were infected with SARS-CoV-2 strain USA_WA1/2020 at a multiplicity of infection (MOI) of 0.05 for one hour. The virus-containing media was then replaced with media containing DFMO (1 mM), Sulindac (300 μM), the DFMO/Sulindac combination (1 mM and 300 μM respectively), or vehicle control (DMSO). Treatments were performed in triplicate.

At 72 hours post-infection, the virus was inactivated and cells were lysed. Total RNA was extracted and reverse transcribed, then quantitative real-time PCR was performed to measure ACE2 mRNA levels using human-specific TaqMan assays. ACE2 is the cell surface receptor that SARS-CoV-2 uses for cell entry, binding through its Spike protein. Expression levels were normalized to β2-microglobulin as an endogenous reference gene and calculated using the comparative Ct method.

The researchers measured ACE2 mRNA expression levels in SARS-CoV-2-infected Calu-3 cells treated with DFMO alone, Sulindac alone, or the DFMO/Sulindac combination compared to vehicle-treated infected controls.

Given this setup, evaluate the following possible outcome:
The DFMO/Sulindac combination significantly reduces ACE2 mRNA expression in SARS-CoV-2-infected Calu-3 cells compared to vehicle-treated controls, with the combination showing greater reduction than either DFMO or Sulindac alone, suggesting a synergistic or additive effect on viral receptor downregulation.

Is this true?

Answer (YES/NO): YES